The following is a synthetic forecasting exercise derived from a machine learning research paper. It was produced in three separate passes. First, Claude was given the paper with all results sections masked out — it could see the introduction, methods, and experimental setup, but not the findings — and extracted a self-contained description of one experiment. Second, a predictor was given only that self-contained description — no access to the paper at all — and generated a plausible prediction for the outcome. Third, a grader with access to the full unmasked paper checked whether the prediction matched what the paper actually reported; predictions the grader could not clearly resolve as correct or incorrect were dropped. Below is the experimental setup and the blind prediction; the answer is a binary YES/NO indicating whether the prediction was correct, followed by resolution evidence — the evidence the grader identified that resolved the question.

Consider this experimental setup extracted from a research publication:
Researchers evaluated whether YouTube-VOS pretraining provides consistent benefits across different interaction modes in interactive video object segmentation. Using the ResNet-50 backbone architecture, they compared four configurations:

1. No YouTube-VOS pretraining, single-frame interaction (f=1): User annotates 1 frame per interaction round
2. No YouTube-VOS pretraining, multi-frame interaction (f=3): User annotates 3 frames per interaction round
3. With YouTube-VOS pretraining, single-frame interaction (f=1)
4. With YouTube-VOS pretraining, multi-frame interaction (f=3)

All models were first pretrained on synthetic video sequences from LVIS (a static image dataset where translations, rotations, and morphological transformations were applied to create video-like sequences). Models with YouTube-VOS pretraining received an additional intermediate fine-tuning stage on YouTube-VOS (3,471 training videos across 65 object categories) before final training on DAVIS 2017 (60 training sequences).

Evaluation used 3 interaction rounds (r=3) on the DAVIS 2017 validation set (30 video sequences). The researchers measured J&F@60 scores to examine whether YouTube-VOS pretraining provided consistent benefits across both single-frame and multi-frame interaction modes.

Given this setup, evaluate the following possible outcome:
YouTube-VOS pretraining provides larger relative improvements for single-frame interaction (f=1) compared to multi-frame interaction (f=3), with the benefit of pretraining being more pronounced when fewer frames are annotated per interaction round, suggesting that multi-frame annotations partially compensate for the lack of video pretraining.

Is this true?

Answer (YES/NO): NO